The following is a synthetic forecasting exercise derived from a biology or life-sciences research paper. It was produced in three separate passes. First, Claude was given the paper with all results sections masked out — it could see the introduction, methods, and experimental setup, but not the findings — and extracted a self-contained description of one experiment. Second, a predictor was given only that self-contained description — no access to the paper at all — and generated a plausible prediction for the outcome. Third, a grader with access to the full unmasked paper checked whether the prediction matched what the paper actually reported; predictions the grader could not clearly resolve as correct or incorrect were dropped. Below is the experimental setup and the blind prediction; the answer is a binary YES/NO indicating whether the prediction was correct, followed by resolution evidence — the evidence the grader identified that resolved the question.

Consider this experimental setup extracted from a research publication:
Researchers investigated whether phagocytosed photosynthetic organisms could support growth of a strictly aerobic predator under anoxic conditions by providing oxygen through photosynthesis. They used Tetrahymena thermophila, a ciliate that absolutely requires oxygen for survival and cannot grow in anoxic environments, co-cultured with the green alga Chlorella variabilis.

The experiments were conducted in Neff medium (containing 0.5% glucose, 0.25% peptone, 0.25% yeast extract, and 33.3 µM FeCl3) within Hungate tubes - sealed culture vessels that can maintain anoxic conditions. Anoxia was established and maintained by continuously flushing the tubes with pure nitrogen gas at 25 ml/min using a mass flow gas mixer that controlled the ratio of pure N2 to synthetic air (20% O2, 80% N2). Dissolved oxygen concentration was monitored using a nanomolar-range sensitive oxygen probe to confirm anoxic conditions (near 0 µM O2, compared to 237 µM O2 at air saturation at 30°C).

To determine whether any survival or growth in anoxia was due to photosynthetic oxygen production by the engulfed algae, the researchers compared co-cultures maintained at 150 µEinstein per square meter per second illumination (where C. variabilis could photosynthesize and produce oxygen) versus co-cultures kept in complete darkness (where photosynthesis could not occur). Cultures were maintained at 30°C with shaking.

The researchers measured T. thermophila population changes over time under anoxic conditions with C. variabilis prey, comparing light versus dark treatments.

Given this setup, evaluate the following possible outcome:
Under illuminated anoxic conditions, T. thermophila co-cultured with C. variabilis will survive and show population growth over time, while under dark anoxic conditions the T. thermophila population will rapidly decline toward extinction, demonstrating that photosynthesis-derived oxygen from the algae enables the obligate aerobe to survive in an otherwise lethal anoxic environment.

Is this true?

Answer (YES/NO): YES